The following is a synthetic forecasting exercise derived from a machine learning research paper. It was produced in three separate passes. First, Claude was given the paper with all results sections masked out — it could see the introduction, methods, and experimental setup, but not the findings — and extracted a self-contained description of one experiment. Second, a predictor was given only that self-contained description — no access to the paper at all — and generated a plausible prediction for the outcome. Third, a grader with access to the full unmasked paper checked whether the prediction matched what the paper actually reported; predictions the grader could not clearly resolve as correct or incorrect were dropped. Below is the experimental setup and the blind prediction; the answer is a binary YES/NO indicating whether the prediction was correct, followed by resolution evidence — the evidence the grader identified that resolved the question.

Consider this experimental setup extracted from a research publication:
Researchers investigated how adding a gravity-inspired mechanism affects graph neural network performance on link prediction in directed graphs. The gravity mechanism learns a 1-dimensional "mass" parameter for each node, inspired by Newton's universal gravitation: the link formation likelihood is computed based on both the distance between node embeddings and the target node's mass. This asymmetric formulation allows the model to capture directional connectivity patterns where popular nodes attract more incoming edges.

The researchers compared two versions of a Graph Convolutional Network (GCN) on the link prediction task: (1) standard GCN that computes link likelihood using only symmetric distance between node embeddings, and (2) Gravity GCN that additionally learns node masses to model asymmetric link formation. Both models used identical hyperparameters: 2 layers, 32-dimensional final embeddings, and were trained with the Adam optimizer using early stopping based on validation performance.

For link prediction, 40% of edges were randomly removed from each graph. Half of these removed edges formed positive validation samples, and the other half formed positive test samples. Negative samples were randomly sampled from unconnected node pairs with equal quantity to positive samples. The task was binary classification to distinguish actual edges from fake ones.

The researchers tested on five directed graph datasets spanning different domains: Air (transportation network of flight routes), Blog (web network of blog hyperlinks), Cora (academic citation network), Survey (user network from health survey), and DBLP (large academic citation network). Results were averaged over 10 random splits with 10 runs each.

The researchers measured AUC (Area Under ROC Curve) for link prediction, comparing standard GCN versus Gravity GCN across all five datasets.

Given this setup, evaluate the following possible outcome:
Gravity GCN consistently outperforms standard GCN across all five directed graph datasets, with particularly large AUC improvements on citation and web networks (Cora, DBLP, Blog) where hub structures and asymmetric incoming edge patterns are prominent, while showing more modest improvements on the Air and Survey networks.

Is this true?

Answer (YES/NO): NO